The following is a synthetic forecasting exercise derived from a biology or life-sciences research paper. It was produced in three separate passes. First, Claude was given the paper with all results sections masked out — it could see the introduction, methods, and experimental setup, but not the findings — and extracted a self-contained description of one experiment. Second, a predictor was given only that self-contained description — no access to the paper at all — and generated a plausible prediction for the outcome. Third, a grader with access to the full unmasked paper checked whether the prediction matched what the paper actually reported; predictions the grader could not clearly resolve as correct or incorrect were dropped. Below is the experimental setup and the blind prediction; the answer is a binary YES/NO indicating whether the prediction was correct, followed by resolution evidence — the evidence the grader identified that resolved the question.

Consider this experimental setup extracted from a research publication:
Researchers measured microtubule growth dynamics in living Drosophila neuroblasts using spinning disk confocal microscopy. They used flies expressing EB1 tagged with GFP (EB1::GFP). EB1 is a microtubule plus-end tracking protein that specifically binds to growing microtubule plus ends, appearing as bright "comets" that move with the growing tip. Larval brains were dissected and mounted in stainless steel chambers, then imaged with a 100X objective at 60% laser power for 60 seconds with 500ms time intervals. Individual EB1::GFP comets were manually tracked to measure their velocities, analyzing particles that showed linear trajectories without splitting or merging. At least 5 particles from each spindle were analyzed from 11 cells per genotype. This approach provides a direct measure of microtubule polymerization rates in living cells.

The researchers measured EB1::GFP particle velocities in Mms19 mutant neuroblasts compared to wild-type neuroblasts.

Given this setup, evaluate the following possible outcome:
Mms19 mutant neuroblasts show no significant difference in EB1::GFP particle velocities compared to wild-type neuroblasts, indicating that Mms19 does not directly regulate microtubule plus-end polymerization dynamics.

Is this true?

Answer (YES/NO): NO